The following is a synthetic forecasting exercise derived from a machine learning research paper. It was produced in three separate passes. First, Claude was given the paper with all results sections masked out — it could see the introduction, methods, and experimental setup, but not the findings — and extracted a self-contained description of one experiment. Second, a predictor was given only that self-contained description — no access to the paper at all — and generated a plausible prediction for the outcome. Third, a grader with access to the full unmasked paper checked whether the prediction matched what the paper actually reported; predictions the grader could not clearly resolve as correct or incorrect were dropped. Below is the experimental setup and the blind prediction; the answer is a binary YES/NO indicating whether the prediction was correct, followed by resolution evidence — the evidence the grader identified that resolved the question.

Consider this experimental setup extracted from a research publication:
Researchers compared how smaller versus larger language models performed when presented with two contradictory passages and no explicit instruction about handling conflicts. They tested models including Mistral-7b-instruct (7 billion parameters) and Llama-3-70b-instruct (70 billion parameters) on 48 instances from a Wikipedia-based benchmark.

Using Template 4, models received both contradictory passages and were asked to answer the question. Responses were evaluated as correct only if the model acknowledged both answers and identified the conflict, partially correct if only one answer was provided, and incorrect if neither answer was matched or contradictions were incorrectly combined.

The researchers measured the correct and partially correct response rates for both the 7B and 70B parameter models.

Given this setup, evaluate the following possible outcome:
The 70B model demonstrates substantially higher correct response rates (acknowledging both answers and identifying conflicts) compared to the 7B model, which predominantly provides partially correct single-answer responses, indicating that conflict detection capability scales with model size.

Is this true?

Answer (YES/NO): NO